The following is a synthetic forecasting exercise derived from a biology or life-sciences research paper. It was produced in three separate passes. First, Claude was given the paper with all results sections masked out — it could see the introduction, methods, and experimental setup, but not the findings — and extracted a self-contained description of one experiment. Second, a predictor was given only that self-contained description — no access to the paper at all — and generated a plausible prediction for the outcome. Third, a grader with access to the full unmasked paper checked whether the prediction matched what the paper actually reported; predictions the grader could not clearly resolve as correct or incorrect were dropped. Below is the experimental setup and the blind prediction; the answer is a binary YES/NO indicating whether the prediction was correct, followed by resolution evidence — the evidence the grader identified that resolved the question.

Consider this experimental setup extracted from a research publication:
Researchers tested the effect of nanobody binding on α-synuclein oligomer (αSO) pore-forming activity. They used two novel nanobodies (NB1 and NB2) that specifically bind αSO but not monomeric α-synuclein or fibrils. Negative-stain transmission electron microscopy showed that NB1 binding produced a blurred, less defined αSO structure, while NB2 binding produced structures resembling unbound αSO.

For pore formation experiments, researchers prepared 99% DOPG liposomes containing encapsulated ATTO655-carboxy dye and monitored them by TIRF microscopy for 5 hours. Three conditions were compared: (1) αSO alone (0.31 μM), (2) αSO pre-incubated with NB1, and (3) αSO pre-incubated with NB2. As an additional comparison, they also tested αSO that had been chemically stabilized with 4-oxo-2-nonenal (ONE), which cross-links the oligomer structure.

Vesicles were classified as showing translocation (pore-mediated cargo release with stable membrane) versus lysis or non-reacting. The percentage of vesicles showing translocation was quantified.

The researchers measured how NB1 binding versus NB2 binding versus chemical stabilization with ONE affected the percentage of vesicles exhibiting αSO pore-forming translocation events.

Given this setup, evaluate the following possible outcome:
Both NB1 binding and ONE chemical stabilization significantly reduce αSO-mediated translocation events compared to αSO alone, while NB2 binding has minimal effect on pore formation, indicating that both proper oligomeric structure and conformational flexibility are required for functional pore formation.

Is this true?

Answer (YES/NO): NO